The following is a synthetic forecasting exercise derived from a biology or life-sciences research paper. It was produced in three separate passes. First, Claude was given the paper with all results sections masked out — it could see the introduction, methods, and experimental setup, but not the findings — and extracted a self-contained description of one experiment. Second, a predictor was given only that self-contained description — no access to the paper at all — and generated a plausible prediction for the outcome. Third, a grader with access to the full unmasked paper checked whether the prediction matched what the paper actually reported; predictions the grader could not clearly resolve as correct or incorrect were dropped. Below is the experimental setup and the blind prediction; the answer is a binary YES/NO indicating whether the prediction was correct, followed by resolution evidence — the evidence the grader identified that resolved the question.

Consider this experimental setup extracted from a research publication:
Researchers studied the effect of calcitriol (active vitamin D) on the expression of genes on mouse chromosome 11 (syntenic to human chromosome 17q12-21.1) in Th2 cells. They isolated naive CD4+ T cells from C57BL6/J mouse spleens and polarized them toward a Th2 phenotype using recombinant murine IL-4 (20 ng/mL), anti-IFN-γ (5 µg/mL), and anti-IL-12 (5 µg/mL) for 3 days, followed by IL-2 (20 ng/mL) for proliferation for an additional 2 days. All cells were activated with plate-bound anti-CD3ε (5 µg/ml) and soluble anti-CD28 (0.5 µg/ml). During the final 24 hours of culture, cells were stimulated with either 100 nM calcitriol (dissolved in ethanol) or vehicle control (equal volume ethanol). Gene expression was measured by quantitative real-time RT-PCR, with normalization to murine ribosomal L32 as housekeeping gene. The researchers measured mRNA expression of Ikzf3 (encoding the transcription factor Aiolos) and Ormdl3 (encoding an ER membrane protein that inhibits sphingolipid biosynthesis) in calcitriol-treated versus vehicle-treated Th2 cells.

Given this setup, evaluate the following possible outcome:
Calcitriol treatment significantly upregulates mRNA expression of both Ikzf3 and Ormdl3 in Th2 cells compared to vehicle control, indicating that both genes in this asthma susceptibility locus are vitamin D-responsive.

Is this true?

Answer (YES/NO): YES